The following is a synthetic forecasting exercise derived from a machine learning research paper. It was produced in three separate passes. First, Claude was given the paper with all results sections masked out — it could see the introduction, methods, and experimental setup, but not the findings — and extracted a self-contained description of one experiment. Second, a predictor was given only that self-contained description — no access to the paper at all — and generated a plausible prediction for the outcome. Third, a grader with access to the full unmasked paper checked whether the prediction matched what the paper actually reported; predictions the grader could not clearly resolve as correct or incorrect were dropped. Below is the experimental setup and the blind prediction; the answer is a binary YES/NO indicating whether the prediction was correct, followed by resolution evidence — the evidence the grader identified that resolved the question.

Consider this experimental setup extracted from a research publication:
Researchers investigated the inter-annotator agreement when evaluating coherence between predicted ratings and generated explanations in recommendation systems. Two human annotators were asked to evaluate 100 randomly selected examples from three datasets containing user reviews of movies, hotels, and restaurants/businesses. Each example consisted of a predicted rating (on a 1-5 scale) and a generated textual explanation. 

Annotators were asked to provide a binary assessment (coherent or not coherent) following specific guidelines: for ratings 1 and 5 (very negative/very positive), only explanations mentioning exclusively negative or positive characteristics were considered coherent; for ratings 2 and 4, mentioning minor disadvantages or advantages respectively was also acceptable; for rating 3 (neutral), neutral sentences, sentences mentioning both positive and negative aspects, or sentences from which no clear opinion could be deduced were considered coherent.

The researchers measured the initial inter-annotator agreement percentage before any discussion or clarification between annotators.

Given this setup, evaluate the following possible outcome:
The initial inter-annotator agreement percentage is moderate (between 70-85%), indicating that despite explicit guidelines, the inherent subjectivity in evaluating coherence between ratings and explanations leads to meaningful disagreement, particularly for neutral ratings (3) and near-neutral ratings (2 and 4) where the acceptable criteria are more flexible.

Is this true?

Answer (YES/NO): NO